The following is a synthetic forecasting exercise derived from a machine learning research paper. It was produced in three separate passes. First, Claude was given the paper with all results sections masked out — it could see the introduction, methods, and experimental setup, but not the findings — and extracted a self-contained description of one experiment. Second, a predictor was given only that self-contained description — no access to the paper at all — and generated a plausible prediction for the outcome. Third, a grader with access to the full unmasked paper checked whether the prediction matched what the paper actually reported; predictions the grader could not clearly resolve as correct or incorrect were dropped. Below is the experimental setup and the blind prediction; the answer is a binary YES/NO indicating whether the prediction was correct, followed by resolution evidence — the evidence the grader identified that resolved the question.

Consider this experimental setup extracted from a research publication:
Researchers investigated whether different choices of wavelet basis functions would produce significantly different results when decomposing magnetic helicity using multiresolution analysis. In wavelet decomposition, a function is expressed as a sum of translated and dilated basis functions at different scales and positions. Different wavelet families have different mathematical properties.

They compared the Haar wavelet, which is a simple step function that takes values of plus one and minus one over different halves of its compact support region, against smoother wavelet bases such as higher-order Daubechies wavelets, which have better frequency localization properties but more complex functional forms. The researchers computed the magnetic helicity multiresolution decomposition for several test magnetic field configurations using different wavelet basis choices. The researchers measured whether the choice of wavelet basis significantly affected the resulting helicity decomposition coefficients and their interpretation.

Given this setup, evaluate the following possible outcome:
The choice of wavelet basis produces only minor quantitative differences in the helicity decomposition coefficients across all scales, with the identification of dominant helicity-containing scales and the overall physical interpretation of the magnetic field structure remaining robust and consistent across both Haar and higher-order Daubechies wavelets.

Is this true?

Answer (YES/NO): YES